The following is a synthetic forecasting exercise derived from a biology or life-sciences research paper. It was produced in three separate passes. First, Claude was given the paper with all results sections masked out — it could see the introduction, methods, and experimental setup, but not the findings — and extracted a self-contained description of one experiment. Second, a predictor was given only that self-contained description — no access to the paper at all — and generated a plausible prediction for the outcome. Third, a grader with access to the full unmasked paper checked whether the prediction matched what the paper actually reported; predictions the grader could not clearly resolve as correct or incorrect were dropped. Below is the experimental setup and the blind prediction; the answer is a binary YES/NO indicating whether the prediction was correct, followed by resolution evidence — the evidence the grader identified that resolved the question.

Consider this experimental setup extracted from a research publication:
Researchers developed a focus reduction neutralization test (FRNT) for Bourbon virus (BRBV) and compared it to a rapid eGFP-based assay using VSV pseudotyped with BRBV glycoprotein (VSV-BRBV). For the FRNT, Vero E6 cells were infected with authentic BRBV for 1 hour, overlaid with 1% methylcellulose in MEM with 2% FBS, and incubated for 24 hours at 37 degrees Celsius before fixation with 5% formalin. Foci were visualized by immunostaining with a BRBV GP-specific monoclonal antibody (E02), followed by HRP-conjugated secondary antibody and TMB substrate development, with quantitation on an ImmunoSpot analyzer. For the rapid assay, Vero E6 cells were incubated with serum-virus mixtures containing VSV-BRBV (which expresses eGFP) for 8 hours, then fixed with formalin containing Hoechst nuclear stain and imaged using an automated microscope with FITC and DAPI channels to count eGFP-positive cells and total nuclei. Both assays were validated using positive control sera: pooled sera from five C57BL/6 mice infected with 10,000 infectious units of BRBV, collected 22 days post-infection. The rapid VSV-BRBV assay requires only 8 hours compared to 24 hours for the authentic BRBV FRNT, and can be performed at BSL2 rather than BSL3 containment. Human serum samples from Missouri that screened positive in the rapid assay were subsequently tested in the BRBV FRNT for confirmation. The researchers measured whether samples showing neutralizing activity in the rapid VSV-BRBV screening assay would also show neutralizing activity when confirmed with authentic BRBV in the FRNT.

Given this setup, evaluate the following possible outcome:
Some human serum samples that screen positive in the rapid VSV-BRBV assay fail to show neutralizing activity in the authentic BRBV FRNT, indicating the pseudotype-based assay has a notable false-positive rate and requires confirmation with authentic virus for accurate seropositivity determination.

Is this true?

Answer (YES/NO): YES